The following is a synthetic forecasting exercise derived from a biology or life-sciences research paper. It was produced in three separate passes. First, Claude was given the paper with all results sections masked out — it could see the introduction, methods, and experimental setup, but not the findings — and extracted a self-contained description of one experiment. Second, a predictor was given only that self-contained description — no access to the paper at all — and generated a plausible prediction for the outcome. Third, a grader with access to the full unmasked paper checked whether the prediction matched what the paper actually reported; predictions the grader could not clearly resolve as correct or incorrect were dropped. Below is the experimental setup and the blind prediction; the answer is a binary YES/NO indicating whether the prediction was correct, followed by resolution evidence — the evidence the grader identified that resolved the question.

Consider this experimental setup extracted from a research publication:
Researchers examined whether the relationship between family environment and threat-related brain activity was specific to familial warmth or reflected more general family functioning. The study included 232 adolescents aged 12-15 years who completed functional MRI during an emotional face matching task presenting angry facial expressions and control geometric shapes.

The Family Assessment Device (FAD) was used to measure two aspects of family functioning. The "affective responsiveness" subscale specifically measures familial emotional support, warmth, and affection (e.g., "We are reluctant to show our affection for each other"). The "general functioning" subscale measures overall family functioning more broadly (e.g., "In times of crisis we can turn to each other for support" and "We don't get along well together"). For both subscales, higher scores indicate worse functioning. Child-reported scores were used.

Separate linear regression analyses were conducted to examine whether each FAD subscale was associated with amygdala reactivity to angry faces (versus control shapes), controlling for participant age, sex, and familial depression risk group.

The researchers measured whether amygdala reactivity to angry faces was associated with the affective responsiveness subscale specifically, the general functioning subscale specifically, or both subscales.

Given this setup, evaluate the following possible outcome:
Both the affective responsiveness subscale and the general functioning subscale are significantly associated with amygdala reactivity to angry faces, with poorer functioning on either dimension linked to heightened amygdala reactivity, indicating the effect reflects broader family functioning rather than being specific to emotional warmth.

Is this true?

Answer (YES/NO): NO